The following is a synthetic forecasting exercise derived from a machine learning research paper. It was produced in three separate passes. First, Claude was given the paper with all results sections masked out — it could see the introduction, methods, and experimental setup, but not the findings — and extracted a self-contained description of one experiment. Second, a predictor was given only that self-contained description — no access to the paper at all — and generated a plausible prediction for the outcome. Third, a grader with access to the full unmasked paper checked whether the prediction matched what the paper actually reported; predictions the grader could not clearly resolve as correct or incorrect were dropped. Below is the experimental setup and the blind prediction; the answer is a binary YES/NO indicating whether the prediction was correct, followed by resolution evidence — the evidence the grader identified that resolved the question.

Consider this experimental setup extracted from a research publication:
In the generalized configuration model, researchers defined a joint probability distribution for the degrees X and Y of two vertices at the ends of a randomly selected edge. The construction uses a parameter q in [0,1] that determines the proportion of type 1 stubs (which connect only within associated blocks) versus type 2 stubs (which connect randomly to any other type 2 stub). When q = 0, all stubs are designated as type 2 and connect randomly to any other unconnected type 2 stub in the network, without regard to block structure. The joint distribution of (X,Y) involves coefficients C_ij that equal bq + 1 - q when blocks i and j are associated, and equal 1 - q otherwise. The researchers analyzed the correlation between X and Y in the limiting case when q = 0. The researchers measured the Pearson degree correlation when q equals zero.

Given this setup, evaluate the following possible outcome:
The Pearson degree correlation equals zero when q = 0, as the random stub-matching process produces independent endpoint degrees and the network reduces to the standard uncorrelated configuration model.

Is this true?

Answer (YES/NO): YES